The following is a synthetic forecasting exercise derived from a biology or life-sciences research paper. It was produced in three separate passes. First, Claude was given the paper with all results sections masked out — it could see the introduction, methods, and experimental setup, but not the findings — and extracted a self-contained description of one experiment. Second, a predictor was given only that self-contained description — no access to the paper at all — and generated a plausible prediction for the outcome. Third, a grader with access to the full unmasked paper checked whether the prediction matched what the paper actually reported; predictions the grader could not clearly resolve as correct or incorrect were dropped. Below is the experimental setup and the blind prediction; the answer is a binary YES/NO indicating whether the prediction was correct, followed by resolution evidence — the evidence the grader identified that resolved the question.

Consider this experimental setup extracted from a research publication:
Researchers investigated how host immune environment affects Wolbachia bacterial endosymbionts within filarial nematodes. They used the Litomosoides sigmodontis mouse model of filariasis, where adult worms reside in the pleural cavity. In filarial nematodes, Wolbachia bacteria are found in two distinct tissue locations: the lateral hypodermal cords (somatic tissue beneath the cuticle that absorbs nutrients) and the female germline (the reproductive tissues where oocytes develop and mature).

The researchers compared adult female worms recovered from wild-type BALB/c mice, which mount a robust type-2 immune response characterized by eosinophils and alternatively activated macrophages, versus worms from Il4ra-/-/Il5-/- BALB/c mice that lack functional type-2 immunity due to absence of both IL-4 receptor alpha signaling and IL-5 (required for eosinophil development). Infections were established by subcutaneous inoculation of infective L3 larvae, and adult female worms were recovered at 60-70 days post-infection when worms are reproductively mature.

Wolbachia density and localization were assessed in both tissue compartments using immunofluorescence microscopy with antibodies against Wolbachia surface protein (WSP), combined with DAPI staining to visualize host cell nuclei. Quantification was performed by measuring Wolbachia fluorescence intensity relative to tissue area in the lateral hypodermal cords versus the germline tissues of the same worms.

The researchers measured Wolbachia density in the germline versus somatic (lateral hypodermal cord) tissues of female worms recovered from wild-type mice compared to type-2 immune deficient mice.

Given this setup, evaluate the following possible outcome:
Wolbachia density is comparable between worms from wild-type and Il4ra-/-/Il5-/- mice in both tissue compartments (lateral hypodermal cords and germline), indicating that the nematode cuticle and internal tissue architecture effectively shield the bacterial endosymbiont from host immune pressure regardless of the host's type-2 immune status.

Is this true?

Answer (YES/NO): NO